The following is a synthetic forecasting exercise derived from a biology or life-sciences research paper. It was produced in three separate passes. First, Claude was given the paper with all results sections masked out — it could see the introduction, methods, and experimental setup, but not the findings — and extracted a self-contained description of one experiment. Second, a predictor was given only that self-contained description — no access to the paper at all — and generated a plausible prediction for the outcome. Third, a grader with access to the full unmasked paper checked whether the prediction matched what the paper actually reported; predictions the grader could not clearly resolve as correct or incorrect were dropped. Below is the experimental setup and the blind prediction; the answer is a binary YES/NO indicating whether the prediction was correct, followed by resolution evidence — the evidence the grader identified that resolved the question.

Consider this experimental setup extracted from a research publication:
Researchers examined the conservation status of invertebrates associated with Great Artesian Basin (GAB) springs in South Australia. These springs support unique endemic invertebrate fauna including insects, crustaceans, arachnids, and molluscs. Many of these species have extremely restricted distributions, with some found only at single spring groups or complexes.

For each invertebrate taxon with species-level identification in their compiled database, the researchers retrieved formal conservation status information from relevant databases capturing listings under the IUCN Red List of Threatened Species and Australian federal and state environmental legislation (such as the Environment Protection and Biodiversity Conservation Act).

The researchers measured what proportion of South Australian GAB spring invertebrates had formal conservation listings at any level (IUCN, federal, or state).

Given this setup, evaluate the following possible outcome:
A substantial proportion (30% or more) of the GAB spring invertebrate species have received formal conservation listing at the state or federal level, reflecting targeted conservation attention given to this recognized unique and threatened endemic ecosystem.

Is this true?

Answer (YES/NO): NO